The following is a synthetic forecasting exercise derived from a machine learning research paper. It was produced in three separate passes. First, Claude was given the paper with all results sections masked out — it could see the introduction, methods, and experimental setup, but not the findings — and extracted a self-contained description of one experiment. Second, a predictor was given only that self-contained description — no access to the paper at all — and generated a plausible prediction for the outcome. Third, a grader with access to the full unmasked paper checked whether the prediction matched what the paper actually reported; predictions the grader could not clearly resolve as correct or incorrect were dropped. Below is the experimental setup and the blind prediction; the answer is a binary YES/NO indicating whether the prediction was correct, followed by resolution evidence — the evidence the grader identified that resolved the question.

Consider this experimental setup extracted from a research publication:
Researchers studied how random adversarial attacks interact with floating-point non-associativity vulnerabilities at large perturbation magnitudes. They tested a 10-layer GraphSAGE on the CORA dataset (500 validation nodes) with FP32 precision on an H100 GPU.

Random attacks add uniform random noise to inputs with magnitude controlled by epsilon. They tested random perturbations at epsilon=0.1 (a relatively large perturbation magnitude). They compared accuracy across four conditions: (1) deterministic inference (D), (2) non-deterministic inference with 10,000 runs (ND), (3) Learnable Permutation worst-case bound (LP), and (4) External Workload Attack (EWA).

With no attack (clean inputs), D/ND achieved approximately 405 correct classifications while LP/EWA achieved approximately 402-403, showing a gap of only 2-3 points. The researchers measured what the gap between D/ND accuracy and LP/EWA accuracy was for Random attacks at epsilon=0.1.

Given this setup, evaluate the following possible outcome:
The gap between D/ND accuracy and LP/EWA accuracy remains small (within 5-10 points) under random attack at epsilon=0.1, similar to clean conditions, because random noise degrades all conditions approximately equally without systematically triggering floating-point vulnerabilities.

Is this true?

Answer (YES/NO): NO